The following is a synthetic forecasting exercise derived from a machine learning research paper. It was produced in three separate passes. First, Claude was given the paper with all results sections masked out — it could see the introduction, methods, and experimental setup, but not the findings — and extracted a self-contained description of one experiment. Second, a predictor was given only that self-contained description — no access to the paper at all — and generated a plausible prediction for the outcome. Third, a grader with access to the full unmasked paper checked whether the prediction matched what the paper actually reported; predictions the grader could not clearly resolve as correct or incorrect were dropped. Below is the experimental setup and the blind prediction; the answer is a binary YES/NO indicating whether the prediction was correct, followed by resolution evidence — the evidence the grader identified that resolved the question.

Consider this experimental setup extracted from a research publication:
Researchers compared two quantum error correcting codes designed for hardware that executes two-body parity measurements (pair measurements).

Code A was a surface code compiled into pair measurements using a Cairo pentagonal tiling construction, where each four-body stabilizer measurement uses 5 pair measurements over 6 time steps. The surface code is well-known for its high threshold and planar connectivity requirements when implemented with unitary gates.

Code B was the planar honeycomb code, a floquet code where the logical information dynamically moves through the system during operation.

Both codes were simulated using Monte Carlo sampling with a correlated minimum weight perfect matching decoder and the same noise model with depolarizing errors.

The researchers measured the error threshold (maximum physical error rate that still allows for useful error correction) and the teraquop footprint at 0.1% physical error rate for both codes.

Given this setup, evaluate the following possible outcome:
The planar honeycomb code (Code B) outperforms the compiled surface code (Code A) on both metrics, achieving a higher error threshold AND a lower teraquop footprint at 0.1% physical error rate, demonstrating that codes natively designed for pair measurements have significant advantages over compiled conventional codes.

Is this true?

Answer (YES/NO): YES